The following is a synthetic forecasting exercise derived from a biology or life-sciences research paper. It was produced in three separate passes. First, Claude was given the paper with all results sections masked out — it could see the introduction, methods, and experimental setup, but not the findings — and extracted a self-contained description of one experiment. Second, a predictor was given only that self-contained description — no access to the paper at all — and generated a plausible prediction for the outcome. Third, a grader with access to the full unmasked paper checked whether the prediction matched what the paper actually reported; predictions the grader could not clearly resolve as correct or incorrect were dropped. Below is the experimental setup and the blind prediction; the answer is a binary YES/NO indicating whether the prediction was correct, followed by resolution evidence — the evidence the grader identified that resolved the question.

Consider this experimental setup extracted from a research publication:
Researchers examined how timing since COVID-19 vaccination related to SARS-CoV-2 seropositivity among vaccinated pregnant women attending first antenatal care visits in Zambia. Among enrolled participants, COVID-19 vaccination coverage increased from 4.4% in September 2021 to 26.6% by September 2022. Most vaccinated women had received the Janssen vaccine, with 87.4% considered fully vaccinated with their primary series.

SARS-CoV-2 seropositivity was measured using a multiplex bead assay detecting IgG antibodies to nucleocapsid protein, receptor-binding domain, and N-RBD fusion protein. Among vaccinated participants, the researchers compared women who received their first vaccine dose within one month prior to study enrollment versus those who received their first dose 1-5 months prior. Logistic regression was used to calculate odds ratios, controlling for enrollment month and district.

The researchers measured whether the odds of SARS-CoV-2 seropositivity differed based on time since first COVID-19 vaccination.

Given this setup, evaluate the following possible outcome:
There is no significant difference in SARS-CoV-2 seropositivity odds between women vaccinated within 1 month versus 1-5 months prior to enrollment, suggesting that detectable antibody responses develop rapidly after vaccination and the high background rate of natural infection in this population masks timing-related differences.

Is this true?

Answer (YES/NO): NO